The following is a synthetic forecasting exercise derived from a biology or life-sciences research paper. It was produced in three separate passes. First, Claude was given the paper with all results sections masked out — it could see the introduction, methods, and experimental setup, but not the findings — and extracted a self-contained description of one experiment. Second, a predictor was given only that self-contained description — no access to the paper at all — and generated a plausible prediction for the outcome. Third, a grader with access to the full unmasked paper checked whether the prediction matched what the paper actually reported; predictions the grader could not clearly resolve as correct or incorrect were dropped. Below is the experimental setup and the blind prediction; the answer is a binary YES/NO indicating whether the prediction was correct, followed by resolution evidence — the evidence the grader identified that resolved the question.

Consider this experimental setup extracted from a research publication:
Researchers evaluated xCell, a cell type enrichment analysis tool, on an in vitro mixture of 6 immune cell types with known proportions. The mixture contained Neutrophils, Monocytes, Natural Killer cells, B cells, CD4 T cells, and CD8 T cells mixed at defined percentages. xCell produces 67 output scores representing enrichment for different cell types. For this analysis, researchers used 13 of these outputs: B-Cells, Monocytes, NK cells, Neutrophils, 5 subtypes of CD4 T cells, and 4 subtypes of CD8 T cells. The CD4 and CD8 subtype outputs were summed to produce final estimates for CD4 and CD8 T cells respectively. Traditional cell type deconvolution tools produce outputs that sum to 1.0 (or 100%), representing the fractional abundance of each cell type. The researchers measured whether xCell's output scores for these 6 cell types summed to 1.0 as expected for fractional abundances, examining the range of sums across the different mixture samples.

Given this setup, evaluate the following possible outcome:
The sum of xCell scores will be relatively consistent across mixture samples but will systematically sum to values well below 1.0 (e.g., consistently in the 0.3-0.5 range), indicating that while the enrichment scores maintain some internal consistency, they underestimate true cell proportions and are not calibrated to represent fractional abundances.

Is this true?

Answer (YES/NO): NO